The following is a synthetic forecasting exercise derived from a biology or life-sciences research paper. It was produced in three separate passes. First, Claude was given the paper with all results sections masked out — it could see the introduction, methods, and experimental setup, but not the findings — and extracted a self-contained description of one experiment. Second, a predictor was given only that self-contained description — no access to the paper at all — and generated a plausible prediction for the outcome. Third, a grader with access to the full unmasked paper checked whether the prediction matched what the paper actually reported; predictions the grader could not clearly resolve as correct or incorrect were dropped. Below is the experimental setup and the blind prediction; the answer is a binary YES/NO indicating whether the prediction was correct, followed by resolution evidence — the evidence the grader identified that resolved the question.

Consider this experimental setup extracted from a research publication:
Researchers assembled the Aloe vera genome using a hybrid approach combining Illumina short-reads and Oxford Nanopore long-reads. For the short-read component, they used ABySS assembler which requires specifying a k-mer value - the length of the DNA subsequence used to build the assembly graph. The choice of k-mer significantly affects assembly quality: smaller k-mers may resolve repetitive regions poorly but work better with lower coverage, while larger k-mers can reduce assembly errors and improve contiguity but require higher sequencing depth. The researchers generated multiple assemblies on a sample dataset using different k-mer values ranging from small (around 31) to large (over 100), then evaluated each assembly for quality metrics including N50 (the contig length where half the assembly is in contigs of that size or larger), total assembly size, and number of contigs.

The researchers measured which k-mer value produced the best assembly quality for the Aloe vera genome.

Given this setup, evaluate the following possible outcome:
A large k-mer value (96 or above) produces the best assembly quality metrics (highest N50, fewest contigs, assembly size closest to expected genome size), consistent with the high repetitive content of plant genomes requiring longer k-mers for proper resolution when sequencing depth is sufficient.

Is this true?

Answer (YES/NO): YES